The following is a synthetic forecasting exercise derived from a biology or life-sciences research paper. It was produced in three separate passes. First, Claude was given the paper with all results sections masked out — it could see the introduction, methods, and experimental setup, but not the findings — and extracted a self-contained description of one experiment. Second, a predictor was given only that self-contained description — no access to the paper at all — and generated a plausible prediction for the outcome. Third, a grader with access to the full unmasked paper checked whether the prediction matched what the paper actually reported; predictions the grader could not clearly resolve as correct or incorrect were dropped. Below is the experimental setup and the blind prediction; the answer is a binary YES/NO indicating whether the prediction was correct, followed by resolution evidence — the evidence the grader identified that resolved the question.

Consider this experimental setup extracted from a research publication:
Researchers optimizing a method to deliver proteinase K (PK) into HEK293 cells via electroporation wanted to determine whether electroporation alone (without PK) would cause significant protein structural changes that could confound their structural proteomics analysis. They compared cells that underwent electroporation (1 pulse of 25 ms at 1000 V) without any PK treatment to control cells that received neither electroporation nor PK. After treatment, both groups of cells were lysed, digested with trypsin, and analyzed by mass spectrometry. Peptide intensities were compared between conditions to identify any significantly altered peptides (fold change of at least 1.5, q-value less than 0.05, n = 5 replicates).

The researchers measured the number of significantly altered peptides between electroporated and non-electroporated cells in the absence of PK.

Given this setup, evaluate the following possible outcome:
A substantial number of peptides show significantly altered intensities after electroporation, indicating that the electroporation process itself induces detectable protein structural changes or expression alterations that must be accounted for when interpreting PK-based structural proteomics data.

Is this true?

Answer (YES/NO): NO